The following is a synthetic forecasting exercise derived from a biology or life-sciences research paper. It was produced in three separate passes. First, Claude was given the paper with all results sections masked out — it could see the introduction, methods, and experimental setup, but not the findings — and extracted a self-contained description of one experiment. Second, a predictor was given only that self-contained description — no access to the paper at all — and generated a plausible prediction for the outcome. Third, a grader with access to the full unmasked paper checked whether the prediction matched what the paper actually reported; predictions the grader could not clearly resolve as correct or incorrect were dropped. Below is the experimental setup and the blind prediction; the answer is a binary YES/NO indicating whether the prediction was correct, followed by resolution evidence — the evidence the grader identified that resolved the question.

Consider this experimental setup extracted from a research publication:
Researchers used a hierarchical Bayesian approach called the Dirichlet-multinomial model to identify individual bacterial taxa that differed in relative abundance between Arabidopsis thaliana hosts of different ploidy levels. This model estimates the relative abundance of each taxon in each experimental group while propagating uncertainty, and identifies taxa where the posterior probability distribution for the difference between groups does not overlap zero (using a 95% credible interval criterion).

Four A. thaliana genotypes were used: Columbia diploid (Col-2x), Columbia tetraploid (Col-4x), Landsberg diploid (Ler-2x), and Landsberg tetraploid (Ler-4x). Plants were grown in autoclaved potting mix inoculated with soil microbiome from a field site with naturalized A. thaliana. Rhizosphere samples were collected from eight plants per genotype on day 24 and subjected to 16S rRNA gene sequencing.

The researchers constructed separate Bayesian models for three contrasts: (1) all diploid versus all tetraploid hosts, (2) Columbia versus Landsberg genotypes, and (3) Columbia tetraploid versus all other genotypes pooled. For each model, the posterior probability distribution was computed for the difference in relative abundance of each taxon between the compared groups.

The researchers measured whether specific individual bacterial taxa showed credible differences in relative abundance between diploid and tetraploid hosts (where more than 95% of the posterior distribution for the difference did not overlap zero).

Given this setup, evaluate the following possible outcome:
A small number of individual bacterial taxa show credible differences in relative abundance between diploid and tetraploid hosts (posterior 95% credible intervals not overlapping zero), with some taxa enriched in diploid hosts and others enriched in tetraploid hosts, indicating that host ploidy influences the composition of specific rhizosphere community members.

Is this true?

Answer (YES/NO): YES